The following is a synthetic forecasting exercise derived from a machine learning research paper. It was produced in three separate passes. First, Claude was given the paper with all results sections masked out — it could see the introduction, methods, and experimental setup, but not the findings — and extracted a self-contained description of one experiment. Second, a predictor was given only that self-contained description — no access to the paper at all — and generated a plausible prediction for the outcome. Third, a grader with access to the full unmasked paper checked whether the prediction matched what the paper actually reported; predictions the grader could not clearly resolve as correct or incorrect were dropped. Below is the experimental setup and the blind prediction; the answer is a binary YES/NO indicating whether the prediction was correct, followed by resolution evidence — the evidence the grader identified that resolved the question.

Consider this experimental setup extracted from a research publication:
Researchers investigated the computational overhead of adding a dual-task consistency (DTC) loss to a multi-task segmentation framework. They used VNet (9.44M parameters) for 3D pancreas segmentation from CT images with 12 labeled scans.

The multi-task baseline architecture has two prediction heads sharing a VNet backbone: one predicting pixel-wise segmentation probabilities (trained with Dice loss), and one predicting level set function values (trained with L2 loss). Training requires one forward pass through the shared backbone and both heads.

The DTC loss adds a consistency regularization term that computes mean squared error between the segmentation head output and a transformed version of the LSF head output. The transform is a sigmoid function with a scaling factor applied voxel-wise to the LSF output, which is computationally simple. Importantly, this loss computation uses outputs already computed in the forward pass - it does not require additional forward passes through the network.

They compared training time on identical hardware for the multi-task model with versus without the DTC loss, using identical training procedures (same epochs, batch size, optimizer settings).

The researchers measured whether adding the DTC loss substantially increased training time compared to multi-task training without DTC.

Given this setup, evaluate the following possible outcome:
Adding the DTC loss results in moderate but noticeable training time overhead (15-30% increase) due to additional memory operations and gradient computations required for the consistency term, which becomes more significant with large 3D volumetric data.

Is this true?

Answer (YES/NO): NO